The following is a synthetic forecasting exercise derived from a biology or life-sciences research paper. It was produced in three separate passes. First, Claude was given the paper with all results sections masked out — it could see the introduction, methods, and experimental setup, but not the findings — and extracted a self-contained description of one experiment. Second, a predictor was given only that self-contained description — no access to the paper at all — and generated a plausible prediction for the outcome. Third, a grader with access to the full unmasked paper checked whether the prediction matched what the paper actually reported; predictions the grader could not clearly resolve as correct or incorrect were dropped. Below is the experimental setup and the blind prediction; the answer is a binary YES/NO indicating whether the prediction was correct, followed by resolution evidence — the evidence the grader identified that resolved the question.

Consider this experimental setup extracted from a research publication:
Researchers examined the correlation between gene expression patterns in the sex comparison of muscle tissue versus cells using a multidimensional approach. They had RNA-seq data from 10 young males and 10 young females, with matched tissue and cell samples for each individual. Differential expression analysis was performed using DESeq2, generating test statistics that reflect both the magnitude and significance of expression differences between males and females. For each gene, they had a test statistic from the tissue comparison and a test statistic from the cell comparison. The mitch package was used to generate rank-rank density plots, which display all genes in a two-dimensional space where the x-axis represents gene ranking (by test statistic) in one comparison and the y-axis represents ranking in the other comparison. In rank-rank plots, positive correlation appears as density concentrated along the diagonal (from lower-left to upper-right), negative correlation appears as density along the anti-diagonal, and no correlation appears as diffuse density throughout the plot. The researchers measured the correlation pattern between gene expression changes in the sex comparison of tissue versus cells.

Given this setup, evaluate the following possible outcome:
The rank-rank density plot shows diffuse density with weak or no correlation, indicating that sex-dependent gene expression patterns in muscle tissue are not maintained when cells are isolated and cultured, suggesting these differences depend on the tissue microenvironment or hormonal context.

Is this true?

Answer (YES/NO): YES